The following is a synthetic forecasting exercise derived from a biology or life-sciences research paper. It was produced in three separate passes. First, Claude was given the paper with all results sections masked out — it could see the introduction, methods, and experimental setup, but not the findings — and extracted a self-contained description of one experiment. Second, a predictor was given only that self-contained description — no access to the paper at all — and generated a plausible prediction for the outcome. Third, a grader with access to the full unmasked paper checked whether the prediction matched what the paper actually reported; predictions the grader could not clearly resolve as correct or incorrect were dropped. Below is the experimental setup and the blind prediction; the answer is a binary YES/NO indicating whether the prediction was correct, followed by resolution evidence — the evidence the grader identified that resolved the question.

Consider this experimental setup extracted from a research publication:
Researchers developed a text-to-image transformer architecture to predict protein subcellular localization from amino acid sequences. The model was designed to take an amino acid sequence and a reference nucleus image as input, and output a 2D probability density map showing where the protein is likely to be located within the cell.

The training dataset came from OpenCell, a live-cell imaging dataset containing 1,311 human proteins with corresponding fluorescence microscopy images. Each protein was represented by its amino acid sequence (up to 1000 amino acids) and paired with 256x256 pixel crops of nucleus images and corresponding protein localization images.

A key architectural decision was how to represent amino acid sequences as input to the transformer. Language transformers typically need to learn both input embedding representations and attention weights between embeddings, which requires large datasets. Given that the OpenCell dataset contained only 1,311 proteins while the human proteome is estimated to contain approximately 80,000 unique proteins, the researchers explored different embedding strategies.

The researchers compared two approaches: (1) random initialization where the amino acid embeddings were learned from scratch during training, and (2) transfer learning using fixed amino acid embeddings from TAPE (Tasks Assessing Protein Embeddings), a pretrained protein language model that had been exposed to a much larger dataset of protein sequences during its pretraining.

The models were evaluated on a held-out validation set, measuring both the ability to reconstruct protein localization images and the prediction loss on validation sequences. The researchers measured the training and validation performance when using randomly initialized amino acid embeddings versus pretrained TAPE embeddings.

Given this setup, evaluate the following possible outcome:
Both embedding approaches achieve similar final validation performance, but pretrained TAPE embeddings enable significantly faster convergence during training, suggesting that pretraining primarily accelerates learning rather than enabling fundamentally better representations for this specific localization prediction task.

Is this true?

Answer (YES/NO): NO